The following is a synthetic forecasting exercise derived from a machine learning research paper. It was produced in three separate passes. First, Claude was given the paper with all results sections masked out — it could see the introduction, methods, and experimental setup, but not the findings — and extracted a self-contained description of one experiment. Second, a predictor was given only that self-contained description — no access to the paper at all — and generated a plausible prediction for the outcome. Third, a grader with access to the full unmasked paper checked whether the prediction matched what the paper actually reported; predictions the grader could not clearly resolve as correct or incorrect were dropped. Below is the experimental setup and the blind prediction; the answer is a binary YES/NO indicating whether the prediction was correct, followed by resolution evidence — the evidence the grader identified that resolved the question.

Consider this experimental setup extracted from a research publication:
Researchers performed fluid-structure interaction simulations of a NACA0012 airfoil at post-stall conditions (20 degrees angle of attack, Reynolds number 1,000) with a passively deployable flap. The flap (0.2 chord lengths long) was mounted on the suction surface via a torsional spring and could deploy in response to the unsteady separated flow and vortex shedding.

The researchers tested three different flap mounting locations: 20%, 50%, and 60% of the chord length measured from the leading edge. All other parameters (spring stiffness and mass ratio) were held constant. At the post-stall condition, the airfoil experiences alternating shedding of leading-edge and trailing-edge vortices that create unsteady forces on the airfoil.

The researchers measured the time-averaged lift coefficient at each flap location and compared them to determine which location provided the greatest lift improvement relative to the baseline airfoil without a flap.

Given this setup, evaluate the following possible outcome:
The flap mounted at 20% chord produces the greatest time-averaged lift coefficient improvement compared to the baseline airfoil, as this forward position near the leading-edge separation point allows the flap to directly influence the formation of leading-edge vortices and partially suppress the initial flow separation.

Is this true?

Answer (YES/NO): NO